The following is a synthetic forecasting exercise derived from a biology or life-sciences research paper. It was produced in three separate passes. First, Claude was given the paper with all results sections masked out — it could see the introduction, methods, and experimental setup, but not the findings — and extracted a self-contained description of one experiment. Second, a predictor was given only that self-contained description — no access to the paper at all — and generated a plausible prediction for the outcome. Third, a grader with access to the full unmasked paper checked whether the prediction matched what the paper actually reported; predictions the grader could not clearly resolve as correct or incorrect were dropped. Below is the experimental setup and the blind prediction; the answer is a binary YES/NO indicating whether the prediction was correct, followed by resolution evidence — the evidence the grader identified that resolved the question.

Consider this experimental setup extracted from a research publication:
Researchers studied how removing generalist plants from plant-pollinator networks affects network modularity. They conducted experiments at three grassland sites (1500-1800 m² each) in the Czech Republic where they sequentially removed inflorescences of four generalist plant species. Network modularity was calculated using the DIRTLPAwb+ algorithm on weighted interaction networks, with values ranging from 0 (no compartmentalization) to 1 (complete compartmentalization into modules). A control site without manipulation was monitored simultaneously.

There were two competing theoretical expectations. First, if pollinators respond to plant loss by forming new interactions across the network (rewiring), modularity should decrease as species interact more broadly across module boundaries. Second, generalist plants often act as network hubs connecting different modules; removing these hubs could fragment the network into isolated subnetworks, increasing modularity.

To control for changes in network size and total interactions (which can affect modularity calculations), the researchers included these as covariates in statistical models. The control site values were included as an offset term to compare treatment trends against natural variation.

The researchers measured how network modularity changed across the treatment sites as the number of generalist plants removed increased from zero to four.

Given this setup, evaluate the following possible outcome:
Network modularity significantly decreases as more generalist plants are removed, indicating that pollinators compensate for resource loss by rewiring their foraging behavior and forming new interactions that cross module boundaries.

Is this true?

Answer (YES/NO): NO